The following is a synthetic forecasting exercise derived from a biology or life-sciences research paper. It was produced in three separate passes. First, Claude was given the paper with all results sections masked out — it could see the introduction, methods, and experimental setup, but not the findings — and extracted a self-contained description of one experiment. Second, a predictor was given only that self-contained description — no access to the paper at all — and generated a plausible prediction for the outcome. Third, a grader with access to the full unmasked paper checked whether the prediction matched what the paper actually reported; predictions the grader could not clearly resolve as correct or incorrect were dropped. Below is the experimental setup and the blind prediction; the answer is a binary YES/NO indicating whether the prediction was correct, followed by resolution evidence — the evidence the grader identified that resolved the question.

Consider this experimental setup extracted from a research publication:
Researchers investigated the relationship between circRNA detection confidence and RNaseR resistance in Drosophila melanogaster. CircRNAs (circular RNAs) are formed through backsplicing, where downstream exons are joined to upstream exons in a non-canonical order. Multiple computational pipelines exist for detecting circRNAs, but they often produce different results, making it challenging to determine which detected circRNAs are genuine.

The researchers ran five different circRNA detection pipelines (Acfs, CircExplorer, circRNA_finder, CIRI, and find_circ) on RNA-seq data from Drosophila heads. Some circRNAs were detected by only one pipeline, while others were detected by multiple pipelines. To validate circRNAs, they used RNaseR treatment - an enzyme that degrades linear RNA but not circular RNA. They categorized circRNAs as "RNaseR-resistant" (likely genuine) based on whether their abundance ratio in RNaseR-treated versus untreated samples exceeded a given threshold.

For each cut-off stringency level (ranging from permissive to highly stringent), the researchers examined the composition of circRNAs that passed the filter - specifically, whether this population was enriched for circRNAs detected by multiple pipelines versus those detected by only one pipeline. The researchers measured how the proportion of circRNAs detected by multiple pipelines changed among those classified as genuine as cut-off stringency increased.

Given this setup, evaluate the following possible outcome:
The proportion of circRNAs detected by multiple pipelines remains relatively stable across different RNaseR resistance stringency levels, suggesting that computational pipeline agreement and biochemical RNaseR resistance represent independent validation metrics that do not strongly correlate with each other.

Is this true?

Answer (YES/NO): NO